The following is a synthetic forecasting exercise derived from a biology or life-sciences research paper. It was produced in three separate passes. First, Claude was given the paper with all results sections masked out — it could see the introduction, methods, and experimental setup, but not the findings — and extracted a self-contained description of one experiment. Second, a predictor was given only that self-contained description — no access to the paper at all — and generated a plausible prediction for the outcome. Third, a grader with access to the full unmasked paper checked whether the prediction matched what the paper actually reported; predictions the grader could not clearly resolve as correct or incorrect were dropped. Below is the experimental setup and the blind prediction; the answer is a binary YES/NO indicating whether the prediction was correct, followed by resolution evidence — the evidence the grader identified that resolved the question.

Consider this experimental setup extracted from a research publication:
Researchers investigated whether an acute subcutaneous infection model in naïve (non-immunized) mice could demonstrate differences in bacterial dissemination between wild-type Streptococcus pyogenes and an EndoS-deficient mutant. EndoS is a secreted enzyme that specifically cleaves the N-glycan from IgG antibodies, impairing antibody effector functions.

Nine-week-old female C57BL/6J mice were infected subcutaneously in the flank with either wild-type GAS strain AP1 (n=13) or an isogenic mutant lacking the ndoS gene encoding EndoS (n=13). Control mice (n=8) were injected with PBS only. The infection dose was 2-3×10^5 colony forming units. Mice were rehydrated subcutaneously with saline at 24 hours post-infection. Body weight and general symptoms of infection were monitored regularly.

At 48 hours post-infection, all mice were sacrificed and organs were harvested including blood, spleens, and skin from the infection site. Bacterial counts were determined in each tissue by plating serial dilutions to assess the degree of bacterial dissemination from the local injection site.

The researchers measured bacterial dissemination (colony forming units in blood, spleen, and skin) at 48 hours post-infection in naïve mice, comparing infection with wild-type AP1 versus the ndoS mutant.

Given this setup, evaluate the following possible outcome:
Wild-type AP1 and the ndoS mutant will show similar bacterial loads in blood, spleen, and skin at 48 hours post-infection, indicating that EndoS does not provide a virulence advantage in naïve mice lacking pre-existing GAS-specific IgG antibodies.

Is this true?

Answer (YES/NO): NO